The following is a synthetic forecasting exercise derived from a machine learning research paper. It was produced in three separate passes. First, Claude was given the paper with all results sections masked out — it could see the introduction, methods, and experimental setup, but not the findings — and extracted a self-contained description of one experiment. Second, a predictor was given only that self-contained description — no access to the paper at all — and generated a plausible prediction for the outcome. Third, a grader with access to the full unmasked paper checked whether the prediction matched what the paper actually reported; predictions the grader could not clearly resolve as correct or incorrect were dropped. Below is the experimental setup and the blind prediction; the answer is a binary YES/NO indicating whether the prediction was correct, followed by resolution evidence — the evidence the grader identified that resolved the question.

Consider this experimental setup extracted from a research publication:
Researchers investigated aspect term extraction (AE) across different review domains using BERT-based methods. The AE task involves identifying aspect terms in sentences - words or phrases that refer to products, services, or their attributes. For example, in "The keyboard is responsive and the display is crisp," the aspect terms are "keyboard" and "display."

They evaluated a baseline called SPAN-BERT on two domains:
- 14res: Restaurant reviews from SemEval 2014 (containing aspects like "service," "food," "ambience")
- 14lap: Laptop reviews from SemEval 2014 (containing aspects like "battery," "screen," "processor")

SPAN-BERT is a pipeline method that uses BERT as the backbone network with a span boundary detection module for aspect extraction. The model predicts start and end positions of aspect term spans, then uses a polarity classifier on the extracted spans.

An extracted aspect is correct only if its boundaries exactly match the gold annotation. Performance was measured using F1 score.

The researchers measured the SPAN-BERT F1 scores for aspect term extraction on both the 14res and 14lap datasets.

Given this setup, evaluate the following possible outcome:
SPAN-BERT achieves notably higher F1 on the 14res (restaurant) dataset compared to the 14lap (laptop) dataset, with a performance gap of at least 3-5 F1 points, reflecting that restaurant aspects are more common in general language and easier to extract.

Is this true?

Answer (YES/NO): YES